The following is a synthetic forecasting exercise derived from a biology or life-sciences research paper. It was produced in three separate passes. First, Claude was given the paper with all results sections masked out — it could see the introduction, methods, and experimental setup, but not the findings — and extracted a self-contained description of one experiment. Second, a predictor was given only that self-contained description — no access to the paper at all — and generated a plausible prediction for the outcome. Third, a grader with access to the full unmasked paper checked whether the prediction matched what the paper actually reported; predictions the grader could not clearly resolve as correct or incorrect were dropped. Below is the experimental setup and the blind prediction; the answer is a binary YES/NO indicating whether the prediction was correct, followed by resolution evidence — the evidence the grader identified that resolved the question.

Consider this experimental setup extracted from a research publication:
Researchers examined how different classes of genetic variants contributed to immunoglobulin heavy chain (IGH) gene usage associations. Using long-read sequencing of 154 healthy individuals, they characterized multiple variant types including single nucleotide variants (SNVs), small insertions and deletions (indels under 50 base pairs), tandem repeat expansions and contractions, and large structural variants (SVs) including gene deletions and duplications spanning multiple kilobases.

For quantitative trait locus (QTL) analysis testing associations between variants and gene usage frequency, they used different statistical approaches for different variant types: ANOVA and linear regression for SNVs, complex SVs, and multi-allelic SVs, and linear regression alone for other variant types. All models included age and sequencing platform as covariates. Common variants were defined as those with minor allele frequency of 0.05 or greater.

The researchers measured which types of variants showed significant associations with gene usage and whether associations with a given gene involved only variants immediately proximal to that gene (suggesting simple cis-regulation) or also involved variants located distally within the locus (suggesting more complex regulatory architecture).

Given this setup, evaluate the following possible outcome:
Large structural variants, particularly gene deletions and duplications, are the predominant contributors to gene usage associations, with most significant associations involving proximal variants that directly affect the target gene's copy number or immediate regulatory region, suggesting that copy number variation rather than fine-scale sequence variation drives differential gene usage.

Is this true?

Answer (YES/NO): NO